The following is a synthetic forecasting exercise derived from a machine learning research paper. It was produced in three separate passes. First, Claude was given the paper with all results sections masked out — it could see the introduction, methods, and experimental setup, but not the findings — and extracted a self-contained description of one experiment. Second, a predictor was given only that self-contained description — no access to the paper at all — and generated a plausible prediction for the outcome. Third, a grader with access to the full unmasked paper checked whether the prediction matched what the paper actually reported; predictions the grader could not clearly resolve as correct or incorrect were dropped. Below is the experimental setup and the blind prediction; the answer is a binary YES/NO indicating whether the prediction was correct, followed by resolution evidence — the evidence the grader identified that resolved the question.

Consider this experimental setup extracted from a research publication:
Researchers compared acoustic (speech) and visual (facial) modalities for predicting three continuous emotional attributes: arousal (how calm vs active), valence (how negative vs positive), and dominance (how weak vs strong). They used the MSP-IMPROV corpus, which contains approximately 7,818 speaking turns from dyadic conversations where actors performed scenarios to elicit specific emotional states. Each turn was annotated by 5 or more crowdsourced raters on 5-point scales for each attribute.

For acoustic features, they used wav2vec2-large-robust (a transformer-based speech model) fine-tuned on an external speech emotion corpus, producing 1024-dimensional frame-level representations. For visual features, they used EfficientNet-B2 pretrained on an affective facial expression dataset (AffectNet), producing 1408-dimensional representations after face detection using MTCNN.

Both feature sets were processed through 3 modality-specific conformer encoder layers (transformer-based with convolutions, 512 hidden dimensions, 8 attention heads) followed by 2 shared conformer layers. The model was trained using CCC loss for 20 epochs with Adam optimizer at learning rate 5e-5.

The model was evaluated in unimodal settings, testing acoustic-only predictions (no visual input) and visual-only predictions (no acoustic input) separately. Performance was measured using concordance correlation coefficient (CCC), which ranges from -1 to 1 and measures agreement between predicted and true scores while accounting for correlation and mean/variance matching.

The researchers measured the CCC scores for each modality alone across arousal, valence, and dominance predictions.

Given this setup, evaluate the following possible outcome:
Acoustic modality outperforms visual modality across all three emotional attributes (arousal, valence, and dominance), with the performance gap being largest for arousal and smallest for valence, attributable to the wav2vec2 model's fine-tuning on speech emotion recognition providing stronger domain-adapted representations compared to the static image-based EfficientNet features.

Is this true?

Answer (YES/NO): NO